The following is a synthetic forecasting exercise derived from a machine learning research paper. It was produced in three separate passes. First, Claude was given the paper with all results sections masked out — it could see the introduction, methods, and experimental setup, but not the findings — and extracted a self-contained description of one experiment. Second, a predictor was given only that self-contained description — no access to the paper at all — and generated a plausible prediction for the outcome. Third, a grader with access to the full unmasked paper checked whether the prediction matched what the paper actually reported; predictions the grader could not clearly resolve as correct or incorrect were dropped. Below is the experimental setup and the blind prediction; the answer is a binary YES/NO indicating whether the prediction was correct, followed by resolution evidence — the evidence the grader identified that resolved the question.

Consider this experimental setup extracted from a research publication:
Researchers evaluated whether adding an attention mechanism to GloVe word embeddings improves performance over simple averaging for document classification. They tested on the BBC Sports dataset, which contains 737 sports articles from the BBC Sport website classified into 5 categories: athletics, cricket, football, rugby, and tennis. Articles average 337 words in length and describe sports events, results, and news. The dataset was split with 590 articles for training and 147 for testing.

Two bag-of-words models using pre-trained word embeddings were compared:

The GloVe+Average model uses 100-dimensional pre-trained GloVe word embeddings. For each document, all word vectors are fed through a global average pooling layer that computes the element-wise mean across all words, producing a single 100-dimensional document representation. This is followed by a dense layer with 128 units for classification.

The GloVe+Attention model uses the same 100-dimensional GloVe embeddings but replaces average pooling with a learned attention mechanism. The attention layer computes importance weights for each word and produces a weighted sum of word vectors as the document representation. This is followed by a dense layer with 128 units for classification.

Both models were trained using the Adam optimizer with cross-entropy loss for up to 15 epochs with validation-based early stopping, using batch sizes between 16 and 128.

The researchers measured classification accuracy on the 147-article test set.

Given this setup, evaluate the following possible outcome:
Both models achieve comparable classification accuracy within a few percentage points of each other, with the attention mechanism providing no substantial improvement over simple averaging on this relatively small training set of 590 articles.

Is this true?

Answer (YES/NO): YES